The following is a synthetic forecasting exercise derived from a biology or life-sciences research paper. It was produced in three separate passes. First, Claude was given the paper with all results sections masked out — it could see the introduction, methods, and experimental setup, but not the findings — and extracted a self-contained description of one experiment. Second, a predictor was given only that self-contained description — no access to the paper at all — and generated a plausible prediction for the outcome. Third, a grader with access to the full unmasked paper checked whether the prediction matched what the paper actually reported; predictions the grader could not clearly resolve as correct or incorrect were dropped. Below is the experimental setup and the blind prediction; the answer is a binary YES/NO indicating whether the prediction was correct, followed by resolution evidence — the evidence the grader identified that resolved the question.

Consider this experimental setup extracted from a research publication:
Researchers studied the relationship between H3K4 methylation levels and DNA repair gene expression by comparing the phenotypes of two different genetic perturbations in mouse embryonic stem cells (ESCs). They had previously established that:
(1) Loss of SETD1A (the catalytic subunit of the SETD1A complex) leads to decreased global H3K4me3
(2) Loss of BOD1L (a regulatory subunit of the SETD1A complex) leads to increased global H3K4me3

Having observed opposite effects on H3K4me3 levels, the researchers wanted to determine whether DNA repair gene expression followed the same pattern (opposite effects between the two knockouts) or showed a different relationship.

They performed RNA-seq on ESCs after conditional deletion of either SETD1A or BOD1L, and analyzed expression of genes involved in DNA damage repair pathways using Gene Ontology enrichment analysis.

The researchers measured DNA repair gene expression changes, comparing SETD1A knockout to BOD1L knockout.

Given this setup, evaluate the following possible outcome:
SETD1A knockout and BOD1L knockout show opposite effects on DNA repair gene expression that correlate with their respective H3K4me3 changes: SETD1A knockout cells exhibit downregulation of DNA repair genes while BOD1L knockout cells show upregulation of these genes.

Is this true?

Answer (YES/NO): NO